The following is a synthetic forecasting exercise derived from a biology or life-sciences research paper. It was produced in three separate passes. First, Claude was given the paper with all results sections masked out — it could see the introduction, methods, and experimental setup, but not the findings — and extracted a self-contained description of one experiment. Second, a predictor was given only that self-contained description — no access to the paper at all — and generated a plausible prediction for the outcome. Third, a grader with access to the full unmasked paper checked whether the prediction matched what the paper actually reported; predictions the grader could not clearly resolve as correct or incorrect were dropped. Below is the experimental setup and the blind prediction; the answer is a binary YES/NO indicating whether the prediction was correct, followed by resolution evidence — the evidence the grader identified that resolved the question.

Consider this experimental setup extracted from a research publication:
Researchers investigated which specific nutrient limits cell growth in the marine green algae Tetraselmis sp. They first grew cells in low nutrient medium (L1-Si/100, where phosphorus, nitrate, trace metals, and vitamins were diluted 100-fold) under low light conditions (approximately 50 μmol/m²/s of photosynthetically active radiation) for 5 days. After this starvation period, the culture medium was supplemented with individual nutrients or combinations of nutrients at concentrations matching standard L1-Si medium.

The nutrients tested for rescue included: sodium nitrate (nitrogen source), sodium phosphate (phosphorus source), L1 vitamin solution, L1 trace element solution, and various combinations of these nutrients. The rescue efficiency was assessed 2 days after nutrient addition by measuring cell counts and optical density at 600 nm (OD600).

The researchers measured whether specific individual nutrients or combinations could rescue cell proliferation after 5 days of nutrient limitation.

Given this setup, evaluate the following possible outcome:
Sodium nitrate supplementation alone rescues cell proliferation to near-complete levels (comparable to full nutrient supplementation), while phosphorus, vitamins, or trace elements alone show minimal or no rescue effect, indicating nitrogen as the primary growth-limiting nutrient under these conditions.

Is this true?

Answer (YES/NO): NO